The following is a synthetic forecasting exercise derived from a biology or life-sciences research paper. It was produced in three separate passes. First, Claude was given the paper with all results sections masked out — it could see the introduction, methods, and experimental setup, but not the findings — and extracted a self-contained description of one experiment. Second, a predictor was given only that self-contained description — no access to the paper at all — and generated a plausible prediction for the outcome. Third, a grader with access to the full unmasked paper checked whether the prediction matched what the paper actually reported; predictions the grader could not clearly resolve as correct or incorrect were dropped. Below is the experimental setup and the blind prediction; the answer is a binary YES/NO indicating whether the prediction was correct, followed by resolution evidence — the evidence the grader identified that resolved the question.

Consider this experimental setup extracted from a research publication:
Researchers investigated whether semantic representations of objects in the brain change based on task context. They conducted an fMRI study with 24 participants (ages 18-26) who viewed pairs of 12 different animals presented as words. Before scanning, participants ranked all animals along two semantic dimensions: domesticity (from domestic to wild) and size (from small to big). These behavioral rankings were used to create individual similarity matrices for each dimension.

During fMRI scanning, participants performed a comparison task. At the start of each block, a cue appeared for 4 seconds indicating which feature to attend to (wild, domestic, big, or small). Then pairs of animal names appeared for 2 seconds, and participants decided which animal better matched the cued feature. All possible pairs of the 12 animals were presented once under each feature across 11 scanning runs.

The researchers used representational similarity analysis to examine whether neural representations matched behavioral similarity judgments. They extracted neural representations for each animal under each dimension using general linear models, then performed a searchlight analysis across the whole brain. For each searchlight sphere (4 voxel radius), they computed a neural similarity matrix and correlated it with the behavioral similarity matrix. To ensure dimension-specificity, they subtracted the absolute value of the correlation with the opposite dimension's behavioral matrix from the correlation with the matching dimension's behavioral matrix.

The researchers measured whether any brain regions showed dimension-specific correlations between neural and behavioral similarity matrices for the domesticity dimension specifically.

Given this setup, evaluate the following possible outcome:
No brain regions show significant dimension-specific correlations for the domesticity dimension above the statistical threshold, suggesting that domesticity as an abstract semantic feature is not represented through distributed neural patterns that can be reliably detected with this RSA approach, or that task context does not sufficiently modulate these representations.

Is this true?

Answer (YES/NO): NO